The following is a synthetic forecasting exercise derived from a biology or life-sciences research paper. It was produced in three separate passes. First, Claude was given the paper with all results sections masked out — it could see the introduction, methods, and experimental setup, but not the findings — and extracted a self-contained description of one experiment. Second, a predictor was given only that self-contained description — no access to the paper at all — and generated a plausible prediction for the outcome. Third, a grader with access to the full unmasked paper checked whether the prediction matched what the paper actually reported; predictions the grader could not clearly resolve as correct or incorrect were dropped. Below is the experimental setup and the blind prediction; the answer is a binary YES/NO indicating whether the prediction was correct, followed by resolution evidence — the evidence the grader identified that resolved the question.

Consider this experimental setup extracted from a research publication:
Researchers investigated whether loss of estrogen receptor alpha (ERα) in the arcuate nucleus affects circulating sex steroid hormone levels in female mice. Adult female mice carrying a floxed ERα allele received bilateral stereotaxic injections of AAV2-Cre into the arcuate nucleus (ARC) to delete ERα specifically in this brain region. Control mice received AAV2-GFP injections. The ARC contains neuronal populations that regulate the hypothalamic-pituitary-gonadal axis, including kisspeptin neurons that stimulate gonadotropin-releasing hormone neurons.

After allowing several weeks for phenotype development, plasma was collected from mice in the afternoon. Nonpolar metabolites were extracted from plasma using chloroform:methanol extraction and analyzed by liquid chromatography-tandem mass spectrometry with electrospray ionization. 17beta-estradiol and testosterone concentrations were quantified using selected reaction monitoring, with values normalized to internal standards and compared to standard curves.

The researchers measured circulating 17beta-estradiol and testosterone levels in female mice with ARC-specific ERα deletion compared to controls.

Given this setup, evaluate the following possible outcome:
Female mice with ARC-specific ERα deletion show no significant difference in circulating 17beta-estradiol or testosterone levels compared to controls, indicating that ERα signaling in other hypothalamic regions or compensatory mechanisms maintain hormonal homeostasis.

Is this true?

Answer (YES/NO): YES